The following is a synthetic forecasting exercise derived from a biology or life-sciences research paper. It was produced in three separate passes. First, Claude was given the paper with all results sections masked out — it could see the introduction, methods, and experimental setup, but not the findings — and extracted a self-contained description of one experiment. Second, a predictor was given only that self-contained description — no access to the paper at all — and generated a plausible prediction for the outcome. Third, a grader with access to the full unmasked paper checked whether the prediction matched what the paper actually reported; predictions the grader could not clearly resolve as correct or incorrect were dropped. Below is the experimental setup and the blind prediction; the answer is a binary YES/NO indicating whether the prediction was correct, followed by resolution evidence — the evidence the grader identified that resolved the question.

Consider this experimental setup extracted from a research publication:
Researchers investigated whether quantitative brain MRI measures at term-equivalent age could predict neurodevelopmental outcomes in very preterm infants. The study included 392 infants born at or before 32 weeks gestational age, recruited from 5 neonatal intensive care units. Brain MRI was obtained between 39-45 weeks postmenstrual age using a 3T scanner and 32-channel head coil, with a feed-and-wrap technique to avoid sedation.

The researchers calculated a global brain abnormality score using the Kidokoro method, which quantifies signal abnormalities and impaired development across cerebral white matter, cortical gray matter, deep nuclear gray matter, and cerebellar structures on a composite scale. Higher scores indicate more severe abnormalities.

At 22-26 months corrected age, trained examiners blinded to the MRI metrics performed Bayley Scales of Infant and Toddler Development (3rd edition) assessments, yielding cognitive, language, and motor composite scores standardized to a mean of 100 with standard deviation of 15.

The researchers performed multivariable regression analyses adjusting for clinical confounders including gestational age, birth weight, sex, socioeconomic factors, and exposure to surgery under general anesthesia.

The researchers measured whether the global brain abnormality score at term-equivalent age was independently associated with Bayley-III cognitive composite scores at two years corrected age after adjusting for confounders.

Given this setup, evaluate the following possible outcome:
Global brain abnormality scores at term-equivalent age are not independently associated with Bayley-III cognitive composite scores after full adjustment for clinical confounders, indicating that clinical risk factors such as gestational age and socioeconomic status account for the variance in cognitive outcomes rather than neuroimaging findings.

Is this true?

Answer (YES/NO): NO